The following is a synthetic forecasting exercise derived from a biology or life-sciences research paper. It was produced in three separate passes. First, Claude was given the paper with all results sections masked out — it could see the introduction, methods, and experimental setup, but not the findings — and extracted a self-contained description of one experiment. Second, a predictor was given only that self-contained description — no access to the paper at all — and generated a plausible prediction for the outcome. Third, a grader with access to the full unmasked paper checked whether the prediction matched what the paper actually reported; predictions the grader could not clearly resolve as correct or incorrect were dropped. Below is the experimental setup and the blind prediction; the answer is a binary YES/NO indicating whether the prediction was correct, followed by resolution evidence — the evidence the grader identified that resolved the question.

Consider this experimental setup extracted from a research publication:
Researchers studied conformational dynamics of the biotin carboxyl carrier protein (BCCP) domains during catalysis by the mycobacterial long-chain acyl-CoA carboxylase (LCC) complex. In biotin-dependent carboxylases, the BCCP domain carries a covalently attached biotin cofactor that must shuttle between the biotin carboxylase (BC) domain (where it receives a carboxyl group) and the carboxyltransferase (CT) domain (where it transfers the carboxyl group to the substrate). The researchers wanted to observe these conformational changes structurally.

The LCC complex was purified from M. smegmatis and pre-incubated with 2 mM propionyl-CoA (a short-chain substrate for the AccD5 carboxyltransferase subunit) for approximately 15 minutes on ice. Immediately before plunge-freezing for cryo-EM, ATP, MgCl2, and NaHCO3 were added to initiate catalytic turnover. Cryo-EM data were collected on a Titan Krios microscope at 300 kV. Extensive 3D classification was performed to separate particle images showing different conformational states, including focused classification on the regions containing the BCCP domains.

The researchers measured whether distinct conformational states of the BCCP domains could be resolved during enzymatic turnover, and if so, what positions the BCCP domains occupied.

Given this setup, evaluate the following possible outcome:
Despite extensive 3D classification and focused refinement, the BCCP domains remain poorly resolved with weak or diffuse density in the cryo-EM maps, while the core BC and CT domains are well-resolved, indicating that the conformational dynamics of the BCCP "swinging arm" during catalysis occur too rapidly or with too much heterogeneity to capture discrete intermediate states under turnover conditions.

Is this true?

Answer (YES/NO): NO